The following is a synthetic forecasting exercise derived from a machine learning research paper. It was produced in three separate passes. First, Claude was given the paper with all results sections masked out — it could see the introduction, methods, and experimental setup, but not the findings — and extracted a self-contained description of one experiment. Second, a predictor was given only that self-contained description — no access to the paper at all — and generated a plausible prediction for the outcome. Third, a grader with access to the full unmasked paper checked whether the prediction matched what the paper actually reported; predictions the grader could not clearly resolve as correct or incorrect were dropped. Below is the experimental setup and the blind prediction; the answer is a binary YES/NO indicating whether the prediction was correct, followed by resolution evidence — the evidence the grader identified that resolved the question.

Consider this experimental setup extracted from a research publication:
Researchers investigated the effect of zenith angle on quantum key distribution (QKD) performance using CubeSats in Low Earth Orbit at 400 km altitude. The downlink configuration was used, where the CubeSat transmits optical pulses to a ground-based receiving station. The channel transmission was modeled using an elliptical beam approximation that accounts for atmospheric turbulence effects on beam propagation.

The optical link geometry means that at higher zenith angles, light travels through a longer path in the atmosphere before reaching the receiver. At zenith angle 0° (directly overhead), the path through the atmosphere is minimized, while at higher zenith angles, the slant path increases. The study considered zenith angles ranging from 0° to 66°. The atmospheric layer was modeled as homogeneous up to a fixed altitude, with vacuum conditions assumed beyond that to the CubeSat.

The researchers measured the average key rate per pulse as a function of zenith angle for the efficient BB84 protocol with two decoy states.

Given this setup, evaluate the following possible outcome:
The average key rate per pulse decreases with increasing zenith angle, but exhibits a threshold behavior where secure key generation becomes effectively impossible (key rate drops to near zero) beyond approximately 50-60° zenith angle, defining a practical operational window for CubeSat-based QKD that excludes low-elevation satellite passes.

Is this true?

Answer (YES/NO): NO